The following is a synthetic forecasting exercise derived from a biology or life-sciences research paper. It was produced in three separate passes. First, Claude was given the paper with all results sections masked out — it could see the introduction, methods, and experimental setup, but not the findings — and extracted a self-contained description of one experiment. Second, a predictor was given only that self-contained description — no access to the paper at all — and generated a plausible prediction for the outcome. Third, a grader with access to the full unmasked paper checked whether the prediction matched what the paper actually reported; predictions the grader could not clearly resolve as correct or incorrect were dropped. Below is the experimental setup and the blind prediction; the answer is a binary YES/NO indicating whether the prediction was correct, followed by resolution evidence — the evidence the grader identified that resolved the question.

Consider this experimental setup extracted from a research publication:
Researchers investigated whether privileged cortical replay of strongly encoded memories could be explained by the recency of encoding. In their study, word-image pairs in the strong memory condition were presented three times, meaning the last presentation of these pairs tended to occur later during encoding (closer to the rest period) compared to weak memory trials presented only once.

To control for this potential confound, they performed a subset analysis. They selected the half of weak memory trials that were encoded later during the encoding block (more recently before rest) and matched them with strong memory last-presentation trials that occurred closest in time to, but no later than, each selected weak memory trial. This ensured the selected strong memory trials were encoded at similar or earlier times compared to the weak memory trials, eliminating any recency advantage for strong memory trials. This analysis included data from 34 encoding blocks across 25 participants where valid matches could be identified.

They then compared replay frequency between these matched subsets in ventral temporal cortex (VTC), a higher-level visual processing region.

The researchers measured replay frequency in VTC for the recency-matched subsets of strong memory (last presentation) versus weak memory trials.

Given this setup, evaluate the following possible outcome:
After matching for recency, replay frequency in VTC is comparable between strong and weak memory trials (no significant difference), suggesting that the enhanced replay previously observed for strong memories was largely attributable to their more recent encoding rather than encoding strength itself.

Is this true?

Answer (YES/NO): NO